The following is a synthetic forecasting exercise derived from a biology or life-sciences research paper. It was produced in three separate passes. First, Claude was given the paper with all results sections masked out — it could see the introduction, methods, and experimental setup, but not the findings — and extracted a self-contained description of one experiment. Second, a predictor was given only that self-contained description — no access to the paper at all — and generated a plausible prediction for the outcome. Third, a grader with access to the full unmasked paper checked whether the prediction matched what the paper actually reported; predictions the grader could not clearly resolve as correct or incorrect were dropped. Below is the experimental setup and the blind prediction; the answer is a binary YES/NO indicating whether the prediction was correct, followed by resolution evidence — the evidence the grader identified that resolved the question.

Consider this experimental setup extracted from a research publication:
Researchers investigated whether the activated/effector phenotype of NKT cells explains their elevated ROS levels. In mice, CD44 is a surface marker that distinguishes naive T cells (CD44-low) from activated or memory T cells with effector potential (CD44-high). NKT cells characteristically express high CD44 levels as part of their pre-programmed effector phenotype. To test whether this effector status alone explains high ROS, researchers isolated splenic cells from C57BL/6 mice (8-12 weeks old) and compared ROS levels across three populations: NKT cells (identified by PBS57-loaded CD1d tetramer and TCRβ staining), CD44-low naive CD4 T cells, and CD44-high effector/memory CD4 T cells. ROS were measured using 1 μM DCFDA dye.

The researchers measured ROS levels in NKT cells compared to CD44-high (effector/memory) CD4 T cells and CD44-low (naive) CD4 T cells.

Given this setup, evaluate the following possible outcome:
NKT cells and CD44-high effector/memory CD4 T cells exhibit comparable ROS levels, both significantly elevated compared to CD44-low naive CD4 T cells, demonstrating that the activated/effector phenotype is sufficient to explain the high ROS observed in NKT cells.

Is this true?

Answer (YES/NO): NO